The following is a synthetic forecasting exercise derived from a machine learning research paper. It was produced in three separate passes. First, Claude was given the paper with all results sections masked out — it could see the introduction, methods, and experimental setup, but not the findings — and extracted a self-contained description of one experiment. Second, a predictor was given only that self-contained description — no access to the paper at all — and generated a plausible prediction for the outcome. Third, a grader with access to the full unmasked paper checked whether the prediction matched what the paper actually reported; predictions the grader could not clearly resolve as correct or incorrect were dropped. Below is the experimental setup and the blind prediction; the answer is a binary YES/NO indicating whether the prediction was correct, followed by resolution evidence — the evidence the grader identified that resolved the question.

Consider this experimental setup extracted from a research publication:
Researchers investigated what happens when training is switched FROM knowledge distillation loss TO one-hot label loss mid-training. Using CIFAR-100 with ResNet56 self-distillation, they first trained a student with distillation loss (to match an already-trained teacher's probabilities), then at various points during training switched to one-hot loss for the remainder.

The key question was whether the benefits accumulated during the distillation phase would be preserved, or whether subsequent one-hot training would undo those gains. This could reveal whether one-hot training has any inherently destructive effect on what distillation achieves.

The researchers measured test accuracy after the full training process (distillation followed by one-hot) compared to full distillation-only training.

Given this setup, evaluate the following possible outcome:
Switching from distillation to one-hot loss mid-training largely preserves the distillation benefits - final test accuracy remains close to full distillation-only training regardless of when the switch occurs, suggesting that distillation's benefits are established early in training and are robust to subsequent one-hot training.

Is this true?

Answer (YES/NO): NO